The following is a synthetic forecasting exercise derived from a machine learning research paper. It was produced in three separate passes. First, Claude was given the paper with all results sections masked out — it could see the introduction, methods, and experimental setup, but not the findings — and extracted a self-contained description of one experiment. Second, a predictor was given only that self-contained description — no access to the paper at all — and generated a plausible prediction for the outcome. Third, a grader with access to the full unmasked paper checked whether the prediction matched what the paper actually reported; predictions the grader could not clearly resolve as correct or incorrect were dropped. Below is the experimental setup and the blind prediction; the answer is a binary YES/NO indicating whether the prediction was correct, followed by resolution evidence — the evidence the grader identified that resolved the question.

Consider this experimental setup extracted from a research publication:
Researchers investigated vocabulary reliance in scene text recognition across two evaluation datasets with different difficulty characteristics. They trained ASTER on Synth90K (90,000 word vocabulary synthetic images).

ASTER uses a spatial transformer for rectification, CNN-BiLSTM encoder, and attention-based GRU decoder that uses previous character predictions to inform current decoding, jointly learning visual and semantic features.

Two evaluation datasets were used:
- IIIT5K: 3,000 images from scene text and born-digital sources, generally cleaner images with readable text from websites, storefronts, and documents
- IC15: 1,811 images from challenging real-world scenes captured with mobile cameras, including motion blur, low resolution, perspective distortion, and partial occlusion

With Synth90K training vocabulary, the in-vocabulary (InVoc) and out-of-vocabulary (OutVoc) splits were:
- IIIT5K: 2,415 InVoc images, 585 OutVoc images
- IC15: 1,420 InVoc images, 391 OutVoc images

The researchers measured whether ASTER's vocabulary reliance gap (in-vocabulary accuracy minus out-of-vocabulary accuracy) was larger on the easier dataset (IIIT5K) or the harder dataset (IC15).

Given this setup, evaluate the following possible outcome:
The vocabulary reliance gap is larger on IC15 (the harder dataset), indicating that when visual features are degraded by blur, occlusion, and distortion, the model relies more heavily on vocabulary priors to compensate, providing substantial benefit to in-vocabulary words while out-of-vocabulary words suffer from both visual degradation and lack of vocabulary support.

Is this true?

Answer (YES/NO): YES